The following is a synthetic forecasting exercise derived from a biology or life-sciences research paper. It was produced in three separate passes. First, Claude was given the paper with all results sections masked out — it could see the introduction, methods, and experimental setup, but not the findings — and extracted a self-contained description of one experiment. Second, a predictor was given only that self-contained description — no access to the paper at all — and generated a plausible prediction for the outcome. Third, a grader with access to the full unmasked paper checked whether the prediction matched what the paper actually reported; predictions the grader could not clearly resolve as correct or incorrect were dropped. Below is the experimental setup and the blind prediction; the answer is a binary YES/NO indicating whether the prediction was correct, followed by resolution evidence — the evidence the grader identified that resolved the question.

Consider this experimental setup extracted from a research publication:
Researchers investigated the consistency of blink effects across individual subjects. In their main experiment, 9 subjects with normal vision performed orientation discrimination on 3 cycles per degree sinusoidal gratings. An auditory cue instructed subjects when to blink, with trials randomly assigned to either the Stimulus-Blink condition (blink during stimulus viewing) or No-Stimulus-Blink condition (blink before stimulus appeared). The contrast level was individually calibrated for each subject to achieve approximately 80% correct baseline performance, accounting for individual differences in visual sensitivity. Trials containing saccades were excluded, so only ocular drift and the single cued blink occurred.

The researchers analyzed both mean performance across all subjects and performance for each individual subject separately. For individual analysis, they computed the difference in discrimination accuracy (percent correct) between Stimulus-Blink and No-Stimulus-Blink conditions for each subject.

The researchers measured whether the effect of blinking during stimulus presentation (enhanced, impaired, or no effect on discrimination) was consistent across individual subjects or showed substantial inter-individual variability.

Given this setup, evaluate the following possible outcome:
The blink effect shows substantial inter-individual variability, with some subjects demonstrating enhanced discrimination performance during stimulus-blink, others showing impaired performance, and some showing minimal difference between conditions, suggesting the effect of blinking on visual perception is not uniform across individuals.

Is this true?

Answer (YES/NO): NO